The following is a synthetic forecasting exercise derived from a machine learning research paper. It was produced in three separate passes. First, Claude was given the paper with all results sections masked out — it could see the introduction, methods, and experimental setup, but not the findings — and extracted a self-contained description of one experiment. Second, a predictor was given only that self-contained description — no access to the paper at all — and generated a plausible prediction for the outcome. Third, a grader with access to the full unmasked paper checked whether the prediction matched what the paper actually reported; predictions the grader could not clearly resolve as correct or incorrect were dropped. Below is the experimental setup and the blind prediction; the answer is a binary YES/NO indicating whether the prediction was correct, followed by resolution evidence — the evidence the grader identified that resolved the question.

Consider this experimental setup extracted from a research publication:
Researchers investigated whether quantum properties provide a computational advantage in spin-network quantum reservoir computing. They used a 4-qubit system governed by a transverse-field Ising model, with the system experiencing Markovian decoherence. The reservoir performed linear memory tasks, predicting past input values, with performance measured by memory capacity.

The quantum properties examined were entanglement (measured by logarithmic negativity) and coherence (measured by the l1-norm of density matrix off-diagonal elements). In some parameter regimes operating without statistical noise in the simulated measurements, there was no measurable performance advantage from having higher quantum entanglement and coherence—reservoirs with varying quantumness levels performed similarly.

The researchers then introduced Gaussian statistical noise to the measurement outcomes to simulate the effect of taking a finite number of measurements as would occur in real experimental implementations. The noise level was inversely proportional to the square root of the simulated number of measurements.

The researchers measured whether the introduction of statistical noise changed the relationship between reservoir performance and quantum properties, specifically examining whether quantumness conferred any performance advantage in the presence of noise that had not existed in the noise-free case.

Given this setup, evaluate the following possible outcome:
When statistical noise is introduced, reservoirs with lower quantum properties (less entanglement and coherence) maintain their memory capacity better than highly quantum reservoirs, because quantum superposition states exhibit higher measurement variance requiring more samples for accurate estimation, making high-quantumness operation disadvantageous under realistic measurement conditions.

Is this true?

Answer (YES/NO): NO